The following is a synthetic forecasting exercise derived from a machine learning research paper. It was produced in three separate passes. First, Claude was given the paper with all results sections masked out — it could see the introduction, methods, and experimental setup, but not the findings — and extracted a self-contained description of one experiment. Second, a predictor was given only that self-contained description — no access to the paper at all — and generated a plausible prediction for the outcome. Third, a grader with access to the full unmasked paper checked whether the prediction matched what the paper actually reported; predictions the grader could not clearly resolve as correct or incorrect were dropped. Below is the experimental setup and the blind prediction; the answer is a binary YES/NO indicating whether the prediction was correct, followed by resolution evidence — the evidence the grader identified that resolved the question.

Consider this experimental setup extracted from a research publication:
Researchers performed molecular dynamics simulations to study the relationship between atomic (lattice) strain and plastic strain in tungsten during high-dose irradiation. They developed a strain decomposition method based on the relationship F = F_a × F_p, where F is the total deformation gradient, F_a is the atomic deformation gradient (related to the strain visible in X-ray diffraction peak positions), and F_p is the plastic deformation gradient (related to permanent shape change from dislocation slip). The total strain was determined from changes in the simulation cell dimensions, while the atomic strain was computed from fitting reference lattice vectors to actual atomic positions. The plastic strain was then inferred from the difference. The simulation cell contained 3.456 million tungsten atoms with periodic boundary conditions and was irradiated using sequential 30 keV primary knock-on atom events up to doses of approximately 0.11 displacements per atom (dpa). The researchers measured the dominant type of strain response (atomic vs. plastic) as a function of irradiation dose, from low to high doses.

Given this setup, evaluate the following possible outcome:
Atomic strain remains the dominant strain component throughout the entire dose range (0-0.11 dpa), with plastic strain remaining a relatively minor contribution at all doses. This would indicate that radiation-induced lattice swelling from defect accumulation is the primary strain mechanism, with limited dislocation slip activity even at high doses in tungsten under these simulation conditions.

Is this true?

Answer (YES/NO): NO